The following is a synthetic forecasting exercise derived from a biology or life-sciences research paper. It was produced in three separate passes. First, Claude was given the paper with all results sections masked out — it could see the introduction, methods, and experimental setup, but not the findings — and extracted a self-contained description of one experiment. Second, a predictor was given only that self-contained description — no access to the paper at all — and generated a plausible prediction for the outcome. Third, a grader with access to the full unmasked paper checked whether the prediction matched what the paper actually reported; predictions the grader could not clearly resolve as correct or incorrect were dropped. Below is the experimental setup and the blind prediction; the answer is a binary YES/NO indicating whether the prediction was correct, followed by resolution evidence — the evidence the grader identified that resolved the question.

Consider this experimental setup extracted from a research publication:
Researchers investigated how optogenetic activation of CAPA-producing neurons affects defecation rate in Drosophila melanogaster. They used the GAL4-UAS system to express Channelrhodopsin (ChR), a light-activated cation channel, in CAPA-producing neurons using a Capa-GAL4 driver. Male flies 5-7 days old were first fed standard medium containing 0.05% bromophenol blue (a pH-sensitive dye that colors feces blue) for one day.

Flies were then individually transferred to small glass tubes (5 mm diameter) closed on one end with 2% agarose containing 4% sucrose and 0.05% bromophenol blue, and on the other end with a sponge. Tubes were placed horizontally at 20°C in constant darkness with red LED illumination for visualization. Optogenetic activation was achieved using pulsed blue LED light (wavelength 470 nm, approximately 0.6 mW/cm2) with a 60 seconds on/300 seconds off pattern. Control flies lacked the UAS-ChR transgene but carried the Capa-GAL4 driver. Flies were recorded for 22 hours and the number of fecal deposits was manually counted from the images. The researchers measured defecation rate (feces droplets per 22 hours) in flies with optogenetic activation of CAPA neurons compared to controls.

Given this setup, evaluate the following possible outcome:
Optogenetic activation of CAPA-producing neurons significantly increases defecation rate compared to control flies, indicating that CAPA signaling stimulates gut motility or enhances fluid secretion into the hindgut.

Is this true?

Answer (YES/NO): YES